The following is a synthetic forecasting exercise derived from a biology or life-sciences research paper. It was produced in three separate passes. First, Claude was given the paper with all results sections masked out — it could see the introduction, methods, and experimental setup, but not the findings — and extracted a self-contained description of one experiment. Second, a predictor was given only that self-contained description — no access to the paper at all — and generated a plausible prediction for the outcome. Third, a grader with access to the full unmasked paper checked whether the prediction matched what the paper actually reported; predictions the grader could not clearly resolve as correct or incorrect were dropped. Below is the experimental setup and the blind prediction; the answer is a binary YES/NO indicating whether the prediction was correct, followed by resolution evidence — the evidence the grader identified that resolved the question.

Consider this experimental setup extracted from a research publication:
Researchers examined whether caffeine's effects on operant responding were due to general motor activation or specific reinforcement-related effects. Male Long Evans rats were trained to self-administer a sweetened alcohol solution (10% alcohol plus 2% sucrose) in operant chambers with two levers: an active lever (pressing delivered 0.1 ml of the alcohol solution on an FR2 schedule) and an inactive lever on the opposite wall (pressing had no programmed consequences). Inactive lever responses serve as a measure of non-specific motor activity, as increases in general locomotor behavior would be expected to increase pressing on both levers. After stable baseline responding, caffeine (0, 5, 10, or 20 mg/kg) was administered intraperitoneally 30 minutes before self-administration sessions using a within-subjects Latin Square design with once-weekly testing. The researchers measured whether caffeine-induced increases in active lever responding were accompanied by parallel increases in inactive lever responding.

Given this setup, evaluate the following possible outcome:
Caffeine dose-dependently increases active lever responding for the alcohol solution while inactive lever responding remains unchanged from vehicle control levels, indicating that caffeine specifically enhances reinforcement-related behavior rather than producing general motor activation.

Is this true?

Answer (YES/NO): NO